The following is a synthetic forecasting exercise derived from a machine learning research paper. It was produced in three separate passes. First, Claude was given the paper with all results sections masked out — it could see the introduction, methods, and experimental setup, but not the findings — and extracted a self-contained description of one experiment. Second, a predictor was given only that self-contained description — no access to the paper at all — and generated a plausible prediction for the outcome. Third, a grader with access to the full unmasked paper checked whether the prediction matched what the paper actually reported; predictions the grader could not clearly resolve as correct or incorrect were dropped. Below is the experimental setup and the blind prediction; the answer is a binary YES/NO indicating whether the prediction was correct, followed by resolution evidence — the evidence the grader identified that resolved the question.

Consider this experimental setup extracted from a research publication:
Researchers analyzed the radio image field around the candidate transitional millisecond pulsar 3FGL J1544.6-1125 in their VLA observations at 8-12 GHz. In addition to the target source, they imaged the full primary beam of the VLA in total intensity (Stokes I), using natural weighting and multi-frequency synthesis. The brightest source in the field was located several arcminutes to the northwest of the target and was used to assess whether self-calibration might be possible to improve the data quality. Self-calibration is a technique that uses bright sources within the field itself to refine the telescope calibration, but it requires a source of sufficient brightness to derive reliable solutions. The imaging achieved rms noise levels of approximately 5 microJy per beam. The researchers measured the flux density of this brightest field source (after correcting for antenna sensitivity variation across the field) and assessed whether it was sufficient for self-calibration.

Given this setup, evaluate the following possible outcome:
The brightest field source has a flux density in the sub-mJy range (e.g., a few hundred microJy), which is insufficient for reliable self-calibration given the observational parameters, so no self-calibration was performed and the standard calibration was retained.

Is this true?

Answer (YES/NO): YES